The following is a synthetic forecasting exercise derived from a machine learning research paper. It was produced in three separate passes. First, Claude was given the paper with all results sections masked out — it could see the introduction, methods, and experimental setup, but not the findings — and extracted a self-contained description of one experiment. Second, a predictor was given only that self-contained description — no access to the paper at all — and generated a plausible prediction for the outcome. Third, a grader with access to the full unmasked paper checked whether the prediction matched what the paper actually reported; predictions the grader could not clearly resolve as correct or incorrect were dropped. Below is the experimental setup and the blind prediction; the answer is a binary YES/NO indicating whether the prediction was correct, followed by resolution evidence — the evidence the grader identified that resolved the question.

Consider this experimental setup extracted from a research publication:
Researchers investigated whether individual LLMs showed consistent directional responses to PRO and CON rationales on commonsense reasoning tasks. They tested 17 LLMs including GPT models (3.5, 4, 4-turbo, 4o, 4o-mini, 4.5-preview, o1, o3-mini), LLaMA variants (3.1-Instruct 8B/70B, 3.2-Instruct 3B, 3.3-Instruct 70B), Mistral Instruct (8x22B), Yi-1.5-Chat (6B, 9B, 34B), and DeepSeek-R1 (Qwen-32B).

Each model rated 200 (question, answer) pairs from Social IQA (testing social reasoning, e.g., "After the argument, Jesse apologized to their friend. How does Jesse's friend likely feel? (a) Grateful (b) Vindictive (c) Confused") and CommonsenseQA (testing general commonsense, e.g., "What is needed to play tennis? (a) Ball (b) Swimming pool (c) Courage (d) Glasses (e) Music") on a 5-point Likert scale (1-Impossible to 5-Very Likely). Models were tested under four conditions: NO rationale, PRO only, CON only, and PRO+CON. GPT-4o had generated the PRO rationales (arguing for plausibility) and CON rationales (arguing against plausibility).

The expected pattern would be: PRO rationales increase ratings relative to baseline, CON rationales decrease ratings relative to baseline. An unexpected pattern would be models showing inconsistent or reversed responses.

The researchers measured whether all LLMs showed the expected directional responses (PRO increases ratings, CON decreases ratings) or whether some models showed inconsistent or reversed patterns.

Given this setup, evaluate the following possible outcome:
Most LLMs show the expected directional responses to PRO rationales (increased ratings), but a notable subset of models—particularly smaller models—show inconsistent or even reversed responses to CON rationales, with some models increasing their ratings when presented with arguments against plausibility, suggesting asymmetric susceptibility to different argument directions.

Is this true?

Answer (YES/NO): NO